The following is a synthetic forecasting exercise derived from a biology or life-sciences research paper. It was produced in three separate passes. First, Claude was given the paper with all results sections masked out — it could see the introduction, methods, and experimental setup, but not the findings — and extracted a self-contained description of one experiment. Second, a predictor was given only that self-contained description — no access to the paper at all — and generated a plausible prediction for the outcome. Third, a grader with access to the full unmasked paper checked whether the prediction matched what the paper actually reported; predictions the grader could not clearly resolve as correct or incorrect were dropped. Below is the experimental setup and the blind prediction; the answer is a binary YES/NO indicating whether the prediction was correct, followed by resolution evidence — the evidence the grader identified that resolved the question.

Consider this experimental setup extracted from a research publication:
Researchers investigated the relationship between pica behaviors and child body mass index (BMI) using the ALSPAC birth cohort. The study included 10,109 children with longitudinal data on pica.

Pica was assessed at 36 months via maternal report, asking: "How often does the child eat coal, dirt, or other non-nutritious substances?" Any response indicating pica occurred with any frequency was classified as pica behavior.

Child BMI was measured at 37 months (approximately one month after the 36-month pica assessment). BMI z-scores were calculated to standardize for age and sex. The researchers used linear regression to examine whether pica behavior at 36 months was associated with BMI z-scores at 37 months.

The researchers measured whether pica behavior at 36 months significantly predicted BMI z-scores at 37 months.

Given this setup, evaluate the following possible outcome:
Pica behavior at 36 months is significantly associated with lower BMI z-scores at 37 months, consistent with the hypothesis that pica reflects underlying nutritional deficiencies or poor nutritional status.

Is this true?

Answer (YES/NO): NO